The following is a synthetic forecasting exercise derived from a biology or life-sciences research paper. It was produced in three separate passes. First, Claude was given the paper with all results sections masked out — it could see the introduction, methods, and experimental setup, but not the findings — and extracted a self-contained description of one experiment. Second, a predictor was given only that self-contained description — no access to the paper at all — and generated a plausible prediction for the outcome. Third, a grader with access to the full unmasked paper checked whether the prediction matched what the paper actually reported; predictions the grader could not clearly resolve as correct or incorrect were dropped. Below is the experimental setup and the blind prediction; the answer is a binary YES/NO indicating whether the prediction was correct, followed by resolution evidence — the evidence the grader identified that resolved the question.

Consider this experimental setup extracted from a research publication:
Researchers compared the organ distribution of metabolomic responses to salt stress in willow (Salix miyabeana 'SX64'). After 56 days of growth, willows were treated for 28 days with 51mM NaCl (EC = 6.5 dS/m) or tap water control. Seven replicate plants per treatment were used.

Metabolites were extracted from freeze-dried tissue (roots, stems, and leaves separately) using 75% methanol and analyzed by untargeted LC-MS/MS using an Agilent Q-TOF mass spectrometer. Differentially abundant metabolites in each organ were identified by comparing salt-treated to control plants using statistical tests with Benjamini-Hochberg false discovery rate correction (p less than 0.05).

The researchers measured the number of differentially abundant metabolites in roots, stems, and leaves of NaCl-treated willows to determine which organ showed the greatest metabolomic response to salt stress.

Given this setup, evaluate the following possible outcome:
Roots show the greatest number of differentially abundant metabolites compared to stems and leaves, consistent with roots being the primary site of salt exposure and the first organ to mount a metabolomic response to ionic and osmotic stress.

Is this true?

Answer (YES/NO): NO